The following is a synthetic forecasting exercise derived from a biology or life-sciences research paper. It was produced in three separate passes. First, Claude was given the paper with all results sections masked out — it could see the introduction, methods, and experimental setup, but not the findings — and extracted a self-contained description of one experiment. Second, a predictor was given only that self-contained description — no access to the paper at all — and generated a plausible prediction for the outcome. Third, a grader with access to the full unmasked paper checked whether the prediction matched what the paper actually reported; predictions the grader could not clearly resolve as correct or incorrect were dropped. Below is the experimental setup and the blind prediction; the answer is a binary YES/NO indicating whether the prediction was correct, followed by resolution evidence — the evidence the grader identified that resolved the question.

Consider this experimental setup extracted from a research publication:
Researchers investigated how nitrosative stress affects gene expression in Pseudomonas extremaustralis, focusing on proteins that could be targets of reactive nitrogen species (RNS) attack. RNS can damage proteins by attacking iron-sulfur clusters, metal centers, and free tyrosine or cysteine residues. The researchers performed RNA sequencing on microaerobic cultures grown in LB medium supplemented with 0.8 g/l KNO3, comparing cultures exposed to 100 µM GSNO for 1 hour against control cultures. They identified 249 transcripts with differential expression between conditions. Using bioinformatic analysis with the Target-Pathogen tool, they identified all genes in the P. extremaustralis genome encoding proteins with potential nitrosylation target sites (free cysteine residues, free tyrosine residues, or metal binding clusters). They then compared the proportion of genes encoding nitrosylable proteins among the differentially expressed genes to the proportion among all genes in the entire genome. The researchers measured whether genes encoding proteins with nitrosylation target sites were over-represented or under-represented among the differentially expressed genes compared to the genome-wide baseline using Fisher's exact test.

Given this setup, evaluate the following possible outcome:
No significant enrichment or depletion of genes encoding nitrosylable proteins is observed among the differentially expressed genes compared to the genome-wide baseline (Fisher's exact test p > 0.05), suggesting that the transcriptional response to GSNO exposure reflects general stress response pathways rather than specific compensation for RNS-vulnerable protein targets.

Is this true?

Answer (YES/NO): NO